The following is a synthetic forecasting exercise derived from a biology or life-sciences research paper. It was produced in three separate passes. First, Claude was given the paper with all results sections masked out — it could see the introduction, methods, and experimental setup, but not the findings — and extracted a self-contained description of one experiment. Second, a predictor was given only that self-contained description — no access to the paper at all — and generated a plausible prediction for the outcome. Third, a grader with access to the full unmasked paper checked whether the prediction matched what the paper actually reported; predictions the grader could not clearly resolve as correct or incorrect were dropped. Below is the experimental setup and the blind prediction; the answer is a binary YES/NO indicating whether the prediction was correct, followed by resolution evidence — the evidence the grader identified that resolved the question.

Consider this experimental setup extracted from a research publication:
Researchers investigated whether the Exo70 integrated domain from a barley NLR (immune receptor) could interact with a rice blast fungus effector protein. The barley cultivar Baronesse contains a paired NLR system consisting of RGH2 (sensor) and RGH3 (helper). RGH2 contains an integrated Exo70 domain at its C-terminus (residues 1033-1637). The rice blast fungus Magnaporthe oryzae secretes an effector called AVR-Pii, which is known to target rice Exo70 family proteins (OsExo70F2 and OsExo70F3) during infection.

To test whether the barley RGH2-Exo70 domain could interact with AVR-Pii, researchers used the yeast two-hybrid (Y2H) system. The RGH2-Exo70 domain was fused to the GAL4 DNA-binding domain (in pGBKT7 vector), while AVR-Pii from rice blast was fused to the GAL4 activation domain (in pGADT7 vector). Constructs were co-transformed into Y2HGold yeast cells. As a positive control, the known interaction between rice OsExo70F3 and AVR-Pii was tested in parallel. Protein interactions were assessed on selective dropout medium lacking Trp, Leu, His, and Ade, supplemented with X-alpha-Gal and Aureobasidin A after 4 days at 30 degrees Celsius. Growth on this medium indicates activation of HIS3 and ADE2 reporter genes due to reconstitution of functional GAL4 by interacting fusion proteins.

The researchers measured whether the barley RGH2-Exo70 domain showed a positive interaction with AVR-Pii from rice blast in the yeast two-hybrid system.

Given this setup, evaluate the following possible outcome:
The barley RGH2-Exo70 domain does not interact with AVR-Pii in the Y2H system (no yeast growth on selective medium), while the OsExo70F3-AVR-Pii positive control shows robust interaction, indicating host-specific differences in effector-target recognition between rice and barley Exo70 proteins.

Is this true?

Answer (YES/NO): NO